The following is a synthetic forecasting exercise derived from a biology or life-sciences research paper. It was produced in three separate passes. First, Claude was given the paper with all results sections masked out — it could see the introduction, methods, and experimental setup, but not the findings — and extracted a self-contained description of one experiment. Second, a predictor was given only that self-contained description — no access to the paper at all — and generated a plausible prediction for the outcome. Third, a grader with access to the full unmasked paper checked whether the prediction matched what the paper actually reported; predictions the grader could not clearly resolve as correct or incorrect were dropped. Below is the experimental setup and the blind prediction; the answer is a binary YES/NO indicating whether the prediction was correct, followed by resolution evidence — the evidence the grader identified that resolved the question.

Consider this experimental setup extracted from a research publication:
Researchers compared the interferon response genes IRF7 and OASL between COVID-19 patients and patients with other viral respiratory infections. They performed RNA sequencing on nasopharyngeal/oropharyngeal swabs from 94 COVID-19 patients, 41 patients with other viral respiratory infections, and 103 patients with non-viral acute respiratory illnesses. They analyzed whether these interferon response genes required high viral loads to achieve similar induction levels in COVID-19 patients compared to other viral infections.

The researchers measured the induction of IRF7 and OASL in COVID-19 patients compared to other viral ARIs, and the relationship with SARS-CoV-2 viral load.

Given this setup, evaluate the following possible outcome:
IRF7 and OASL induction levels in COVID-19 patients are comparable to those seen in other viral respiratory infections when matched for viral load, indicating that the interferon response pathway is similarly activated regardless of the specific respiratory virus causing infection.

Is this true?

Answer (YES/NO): NO